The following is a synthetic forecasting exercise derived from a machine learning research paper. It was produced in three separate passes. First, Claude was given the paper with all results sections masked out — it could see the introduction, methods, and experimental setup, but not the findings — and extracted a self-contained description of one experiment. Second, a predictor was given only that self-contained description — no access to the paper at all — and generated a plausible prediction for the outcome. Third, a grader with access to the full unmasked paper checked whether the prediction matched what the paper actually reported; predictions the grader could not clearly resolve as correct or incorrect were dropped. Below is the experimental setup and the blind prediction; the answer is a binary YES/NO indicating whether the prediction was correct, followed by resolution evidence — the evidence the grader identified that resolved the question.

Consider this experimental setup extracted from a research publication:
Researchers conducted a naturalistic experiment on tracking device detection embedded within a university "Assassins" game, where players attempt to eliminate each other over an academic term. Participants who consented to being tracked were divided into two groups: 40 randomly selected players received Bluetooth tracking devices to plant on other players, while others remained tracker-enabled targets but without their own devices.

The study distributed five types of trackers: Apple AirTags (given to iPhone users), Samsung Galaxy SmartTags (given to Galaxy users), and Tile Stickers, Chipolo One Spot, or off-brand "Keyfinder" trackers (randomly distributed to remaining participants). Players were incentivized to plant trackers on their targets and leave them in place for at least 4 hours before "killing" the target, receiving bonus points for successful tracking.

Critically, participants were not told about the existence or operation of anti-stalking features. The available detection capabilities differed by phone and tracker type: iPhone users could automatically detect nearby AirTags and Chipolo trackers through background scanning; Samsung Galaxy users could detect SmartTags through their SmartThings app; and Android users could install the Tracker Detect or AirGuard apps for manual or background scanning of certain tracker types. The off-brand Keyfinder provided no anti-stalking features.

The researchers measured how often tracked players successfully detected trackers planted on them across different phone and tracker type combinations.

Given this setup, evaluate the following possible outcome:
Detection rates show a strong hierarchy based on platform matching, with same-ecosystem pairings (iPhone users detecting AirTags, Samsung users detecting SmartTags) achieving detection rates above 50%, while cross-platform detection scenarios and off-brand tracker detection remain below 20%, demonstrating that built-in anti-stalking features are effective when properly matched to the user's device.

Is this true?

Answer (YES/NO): NO